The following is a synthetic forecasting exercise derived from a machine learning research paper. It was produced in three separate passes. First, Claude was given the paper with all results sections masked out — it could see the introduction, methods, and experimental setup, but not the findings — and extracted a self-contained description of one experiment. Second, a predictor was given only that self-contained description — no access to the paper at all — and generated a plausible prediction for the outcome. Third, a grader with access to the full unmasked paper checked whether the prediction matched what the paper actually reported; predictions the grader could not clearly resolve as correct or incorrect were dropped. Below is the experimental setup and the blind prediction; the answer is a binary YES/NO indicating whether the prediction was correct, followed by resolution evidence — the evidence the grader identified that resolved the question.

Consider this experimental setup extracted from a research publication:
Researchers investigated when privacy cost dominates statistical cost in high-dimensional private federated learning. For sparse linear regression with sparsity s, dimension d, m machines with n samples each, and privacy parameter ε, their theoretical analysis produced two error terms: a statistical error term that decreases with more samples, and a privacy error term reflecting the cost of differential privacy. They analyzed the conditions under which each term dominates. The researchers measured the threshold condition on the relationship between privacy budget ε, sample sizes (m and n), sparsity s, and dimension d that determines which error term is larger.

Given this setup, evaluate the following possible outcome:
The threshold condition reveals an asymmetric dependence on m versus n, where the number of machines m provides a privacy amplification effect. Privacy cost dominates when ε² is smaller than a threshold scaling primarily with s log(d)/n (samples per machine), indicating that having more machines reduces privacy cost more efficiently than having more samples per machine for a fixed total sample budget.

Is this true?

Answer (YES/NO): NO